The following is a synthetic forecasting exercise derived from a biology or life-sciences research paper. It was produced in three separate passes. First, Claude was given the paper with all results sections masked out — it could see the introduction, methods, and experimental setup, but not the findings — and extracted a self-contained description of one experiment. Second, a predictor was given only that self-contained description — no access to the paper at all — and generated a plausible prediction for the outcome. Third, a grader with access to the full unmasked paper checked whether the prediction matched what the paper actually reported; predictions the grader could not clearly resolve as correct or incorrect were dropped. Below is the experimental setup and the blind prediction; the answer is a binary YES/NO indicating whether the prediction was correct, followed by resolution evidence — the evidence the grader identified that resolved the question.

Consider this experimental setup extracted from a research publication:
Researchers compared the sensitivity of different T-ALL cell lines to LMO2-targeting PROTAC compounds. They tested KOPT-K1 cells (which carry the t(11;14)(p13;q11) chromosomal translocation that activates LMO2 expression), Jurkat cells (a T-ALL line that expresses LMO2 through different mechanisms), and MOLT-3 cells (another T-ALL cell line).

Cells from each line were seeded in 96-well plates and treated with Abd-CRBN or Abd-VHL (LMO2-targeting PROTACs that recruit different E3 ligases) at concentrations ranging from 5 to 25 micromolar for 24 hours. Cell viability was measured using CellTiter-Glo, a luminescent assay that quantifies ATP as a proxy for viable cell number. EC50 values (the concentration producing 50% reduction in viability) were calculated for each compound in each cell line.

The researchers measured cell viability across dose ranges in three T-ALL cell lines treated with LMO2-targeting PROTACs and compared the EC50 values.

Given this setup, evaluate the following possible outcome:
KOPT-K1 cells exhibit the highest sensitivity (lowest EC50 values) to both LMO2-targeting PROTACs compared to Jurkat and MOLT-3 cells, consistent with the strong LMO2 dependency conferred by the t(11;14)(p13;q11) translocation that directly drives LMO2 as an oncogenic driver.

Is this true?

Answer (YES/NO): NO